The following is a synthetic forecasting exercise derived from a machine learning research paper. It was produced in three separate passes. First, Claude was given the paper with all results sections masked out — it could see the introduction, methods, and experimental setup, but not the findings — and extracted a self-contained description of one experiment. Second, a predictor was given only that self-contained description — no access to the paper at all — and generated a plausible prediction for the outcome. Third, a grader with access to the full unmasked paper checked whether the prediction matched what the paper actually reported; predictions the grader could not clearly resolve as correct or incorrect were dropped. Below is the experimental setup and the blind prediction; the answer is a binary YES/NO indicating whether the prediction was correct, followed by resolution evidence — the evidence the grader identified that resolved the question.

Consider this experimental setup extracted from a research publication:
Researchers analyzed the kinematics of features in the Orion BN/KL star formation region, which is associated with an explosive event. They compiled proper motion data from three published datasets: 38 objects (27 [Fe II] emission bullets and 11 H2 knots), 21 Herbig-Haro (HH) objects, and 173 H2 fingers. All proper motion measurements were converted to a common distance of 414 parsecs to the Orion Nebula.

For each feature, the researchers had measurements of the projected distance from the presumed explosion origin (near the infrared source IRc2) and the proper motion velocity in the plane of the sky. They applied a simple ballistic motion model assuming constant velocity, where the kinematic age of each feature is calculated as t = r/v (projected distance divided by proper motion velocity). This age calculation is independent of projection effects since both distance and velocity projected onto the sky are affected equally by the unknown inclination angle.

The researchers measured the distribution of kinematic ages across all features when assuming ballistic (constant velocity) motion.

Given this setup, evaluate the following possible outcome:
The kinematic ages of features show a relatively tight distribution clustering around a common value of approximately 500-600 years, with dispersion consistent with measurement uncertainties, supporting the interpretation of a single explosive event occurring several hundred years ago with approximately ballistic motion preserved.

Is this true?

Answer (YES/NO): NO